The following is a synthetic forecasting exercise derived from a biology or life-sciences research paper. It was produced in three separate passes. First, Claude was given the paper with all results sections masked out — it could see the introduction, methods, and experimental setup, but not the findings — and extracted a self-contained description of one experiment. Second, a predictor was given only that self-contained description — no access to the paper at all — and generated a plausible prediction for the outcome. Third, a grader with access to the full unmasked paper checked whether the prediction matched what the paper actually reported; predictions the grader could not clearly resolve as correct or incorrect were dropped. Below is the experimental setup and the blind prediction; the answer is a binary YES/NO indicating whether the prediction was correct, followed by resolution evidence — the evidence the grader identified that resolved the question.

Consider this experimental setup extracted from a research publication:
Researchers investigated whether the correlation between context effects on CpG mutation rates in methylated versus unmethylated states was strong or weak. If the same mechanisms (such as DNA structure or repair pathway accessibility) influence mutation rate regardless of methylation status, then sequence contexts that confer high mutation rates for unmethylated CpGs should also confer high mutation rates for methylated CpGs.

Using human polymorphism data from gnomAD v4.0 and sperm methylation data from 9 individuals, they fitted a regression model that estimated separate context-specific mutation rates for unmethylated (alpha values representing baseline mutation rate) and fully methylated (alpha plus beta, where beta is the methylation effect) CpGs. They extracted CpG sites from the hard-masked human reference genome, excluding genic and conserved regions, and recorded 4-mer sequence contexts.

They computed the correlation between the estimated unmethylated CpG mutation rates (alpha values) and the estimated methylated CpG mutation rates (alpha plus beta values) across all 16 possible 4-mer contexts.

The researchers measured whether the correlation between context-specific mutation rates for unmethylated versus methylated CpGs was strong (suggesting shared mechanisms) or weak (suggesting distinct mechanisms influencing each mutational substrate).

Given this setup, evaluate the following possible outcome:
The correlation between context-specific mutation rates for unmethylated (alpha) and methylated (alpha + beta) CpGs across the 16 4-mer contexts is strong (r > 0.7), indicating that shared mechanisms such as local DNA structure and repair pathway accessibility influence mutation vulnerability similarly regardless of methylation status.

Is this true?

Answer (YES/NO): NO